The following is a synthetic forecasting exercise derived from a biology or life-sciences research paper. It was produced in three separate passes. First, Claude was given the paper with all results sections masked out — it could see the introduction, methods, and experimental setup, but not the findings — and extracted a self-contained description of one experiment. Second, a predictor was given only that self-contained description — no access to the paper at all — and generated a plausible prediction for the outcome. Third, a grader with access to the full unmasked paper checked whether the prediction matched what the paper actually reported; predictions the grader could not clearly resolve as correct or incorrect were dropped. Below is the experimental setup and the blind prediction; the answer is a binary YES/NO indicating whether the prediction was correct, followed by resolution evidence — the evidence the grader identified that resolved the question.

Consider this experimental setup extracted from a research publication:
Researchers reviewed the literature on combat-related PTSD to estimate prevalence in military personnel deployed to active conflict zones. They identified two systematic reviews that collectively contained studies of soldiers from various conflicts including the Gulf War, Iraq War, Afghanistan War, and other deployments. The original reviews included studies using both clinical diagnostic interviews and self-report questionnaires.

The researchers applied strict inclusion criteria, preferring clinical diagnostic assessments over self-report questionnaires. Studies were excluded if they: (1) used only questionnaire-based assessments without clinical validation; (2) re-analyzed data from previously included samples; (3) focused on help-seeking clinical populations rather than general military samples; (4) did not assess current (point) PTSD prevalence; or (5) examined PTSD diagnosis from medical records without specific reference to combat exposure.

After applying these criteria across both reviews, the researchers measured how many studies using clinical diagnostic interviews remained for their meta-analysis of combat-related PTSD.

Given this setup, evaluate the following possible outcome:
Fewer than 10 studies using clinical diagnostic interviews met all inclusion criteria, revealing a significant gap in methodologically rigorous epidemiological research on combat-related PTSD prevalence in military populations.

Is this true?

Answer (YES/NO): YES